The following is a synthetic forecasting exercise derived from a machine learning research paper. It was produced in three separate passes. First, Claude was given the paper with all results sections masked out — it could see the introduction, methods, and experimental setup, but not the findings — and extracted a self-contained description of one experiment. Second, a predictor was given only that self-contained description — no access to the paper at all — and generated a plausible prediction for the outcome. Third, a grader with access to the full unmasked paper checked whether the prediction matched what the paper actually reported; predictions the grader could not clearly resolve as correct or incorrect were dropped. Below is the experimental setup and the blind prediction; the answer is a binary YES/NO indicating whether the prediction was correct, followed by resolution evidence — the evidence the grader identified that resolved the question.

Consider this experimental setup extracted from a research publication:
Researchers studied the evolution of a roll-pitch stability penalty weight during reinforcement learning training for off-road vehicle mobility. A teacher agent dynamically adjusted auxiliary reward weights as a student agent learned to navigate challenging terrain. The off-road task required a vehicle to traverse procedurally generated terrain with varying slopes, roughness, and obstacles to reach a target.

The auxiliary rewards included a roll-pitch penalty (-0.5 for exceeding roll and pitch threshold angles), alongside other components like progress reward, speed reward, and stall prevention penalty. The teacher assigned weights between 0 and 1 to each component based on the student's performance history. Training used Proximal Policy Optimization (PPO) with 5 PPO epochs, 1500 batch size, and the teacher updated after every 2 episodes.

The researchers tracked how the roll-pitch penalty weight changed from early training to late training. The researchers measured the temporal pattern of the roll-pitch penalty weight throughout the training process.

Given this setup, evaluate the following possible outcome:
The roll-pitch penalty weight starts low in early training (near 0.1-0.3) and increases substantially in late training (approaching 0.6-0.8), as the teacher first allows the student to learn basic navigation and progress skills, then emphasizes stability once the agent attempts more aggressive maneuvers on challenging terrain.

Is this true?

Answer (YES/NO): NO